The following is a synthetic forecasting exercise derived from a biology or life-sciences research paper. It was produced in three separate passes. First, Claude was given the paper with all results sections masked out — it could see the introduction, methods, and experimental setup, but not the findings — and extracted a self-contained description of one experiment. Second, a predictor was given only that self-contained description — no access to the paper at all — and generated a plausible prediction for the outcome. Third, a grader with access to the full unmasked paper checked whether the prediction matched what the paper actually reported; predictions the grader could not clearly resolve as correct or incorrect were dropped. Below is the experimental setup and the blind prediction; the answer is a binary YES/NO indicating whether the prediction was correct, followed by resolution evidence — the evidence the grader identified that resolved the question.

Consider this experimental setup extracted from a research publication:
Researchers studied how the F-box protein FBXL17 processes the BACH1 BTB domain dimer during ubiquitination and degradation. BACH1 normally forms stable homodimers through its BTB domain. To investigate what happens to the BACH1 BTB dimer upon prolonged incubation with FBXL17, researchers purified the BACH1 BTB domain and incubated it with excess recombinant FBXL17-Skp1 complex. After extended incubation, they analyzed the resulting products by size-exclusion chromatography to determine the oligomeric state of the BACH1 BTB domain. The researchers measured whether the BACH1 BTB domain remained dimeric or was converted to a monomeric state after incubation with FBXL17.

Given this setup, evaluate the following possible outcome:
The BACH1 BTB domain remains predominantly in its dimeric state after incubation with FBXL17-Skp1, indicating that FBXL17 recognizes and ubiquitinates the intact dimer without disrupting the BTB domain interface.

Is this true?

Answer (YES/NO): NO